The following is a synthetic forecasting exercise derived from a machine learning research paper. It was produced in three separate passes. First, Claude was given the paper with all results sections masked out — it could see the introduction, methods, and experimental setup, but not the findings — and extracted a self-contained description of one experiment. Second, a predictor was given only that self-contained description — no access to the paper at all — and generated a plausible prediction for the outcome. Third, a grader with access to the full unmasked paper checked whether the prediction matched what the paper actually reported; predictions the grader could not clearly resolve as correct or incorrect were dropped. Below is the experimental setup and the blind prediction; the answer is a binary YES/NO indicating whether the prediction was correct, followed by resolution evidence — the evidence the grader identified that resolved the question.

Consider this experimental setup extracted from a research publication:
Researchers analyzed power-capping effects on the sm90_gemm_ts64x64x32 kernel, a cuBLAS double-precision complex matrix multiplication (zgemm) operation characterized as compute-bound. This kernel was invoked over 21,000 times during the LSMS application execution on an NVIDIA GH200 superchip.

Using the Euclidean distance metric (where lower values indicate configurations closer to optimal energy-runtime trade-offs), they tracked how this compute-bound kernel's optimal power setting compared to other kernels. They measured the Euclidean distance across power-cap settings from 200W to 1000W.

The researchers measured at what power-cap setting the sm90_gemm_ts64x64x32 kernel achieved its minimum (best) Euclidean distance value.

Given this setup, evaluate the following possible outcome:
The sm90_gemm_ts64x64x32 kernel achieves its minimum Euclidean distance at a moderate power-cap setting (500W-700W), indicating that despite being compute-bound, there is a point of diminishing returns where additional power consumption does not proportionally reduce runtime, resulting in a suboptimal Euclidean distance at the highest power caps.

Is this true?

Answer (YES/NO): YES